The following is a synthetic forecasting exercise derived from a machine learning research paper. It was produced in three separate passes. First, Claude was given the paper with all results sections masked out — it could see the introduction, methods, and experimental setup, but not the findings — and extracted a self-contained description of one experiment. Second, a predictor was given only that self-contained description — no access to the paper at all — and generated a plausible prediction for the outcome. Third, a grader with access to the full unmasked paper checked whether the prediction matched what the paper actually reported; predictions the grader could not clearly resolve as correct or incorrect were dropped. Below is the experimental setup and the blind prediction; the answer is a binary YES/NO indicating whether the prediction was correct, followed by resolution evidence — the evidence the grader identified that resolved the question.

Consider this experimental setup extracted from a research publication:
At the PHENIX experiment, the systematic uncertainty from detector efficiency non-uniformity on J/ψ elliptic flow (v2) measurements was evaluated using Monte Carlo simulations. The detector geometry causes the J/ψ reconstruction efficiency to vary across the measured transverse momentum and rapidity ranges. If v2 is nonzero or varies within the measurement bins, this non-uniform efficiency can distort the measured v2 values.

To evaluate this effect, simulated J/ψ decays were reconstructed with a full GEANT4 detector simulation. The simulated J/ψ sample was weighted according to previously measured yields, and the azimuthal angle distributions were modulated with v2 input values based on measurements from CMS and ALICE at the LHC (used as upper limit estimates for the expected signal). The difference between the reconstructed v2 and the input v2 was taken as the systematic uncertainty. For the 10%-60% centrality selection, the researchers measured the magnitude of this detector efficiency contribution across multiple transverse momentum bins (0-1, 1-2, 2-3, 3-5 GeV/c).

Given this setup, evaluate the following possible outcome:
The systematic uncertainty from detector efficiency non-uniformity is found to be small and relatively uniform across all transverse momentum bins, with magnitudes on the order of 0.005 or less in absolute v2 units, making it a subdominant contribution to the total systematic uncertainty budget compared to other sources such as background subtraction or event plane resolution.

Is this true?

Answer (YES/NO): NO